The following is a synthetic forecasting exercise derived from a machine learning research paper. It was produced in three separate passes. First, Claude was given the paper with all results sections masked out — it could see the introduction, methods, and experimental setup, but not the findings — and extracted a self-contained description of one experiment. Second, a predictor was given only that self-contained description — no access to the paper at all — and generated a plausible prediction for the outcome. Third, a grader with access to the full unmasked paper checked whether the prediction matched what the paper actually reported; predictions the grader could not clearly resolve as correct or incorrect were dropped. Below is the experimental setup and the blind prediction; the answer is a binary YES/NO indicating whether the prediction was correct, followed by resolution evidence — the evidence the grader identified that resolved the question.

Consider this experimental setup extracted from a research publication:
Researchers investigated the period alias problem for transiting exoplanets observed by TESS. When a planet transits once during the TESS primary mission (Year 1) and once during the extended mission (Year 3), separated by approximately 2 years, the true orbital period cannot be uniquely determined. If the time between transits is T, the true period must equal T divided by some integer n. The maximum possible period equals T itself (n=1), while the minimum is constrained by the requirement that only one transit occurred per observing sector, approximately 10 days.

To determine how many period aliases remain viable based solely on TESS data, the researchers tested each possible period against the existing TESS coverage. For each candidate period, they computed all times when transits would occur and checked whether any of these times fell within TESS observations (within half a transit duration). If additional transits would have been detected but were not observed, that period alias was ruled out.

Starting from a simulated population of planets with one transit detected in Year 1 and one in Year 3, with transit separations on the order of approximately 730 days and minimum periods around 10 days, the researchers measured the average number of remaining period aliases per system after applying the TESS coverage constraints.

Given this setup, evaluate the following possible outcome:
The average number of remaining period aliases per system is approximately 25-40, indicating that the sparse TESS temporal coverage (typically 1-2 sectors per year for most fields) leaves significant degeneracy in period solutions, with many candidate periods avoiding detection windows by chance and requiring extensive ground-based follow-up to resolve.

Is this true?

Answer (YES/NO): YES